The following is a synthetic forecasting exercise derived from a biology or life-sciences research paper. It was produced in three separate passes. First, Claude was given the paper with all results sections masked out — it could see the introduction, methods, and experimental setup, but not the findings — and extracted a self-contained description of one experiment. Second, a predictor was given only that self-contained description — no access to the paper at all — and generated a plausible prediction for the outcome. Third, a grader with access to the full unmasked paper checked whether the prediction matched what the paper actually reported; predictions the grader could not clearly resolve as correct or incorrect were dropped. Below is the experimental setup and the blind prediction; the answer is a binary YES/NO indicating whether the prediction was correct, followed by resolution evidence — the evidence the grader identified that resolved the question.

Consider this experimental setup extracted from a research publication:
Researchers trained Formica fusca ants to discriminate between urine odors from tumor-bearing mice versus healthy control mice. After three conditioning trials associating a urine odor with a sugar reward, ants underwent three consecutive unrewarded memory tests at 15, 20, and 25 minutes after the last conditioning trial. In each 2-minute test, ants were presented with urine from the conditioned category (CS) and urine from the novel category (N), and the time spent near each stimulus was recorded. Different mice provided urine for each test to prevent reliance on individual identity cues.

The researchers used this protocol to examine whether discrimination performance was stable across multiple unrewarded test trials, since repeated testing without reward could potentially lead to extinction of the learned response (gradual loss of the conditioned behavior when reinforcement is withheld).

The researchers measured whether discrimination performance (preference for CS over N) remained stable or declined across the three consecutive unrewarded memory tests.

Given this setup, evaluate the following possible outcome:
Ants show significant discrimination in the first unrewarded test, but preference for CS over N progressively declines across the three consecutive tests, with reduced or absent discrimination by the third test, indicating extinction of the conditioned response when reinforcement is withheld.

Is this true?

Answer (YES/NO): NO